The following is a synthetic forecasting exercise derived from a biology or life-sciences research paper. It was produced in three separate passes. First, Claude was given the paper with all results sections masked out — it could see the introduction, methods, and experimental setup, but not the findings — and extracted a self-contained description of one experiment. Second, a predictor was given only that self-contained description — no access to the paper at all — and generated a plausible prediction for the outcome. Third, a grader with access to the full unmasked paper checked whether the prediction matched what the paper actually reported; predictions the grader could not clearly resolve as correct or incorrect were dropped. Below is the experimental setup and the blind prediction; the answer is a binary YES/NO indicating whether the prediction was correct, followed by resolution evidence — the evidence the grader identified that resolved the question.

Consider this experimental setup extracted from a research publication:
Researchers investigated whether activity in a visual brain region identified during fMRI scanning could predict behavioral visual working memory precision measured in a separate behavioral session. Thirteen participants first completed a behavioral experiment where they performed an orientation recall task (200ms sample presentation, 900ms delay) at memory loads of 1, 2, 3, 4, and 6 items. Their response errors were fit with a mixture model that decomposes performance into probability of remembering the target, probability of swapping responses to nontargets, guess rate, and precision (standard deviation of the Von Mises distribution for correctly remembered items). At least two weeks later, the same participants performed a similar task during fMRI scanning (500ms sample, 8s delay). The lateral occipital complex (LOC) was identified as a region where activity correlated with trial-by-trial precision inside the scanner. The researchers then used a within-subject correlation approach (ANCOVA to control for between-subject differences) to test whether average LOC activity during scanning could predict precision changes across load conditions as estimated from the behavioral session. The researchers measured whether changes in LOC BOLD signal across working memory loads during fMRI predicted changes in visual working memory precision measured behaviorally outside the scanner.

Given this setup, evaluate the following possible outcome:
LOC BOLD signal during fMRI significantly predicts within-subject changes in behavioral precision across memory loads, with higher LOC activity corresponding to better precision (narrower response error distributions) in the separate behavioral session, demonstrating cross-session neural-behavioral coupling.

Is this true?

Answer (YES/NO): YES